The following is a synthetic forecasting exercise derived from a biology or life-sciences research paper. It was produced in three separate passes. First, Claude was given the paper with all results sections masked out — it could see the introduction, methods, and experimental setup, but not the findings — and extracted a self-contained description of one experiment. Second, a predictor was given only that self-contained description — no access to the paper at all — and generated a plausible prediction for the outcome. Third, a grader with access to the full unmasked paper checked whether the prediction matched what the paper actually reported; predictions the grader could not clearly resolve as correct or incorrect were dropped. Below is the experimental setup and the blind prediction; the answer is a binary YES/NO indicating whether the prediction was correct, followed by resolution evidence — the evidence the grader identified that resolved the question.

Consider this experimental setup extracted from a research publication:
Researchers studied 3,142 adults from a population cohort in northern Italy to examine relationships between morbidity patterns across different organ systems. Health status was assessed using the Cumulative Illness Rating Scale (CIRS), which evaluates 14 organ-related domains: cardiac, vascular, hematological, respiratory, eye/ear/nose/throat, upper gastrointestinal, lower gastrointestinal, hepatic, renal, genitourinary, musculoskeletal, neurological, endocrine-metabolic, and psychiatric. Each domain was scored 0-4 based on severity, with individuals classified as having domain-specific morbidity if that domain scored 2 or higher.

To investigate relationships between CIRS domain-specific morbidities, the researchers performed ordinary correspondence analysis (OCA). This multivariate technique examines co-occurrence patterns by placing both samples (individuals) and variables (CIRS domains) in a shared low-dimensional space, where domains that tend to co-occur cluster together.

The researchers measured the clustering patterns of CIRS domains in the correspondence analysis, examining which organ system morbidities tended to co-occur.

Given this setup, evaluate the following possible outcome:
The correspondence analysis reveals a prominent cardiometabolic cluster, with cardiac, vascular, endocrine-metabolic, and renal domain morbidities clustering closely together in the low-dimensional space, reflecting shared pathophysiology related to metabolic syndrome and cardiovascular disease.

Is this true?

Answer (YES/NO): NO